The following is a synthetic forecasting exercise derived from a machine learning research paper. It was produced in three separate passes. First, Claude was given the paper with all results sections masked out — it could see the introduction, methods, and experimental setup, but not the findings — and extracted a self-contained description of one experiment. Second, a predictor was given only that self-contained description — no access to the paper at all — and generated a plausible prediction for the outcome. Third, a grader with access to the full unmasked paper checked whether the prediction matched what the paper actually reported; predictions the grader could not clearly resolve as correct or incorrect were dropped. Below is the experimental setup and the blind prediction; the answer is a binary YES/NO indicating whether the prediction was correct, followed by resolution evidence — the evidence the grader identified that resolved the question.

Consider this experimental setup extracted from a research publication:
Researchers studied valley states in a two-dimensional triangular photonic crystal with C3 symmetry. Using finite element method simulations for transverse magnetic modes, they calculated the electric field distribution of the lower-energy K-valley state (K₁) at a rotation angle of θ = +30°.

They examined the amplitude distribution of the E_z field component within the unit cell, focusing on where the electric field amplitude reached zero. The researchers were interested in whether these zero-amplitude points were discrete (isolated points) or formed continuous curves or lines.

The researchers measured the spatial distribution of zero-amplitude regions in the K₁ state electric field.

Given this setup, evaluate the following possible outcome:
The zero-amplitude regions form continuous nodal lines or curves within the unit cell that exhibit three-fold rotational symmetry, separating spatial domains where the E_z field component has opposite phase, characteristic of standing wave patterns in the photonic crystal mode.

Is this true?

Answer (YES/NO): NO